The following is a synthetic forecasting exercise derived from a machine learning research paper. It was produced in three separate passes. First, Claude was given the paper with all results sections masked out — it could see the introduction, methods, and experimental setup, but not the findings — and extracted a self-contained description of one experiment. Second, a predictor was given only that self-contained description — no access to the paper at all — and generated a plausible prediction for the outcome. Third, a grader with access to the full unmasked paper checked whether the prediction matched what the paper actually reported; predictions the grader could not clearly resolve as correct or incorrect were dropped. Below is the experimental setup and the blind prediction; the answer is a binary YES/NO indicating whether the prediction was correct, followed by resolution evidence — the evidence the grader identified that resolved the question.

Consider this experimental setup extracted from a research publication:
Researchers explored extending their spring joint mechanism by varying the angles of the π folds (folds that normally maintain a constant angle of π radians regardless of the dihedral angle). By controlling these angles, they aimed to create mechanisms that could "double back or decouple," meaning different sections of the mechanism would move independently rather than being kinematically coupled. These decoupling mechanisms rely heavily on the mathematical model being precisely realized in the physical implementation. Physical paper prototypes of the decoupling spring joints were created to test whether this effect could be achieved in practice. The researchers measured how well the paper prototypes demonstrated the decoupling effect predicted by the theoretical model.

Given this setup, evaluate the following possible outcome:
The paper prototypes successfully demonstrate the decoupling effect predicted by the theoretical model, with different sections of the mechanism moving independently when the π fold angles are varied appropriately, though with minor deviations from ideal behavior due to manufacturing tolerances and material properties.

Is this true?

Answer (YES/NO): NO